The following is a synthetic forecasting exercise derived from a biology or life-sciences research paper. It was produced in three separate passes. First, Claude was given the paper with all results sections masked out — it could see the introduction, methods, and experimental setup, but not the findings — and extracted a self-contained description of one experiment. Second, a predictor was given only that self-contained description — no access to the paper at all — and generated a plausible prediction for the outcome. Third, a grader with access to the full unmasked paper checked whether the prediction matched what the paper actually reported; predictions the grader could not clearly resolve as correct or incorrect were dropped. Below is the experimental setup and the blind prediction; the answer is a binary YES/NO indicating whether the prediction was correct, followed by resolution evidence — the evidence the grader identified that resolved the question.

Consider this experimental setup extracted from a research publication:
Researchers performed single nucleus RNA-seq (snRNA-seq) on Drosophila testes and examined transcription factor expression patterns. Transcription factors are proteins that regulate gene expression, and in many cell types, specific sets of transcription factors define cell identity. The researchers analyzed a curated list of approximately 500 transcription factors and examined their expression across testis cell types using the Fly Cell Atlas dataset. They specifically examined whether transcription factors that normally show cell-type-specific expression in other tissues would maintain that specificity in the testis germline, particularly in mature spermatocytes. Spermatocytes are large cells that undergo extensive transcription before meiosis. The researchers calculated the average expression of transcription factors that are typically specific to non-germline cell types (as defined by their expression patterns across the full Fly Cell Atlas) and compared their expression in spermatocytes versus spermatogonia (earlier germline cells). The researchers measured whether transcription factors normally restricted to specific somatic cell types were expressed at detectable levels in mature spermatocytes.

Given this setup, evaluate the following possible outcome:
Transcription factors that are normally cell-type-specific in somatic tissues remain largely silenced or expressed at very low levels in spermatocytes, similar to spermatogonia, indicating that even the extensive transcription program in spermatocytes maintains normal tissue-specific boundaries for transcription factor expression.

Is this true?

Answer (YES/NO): NO